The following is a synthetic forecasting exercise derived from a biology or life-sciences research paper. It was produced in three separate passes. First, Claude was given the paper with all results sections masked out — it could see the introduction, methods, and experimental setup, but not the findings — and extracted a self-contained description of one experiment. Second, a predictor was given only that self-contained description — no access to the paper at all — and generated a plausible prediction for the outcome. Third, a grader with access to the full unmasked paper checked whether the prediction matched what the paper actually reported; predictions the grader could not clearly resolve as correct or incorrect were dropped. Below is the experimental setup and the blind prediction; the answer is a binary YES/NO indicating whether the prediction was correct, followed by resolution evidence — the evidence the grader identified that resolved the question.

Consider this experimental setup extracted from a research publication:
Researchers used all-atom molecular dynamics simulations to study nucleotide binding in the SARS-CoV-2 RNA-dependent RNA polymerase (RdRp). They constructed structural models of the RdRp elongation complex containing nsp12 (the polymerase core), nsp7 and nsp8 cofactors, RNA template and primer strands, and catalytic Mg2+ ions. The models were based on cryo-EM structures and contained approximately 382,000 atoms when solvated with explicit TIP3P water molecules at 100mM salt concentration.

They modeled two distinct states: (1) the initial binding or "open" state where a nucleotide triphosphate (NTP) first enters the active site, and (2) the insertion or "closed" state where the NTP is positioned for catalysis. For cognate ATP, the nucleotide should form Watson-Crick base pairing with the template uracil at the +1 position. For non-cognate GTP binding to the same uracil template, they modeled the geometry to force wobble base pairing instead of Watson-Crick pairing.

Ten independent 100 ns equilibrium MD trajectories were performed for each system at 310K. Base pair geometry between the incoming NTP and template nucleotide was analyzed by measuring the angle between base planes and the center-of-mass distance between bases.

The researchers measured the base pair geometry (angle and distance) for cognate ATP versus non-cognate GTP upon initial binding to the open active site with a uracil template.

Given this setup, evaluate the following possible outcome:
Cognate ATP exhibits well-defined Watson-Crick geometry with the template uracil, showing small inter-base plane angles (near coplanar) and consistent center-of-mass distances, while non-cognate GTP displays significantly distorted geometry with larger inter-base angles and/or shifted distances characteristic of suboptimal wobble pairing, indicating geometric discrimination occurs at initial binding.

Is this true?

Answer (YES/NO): NO